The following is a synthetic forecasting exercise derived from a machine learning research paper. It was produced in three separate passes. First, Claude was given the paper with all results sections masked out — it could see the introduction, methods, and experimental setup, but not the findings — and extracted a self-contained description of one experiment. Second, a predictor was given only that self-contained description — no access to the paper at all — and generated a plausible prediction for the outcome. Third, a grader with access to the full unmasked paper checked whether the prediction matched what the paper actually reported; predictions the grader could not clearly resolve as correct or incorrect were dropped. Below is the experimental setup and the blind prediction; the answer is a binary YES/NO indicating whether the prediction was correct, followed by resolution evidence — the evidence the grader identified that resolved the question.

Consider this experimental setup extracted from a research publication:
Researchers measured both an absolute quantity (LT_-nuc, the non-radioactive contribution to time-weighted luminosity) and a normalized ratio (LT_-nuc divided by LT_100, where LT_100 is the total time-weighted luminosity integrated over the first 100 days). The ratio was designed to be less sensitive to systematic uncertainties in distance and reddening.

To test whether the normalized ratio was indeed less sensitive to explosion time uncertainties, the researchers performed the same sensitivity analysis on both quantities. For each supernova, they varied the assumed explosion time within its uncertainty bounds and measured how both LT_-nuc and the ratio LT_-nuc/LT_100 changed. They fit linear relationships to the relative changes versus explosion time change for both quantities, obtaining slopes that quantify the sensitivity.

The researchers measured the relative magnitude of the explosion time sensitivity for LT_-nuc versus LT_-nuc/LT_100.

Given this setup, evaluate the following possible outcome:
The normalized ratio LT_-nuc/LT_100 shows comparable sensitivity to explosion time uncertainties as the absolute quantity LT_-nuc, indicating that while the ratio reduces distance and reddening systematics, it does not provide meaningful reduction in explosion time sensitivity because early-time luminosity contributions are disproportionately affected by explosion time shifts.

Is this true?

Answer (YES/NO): NO